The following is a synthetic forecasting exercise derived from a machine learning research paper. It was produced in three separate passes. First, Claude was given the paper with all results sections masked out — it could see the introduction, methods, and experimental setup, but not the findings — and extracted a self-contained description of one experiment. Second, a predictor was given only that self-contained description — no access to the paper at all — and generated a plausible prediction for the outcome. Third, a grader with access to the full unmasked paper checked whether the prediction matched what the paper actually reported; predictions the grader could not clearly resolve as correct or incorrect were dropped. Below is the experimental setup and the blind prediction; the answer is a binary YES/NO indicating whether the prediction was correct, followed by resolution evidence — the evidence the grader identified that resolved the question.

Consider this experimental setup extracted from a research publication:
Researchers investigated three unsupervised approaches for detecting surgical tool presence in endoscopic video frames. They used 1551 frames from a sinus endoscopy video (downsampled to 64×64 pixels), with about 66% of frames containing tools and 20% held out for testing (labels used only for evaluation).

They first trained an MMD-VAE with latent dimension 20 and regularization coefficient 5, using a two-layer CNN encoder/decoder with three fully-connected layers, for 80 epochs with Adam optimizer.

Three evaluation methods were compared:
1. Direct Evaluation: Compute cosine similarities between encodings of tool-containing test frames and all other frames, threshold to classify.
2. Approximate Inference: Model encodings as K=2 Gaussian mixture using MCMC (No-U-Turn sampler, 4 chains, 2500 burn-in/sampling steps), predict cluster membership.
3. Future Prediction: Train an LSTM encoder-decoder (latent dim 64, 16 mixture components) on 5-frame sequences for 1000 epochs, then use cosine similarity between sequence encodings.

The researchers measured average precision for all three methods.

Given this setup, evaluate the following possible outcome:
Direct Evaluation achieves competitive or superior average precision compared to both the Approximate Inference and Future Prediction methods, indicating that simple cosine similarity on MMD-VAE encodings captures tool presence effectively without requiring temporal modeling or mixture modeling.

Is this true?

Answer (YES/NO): NO